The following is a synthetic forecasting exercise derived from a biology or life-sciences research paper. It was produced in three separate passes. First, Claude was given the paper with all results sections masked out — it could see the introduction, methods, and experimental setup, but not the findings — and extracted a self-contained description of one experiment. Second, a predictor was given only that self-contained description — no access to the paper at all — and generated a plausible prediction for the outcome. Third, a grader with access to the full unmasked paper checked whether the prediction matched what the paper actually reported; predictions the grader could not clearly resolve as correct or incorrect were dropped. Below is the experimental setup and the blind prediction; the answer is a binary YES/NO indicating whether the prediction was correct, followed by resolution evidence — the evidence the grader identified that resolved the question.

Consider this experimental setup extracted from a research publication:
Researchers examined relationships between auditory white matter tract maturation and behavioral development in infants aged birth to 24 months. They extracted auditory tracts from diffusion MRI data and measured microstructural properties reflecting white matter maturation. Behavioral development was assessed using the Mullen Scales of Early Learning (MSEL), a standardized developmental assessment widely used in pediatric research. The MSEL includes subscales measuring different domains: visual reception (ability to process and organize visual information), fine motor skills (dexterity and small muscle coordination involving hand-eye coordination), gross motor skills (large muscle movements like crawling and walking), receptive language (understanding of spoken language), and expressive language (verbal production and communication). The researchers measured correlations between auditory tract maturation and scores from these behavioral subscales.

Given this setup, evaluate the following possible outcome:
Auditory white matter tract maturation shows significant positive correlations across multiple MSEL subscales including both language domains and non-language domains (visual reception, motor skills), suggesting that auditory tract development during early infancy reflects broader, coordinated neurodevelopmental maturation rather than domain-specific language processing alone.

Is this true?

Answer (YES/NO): NO